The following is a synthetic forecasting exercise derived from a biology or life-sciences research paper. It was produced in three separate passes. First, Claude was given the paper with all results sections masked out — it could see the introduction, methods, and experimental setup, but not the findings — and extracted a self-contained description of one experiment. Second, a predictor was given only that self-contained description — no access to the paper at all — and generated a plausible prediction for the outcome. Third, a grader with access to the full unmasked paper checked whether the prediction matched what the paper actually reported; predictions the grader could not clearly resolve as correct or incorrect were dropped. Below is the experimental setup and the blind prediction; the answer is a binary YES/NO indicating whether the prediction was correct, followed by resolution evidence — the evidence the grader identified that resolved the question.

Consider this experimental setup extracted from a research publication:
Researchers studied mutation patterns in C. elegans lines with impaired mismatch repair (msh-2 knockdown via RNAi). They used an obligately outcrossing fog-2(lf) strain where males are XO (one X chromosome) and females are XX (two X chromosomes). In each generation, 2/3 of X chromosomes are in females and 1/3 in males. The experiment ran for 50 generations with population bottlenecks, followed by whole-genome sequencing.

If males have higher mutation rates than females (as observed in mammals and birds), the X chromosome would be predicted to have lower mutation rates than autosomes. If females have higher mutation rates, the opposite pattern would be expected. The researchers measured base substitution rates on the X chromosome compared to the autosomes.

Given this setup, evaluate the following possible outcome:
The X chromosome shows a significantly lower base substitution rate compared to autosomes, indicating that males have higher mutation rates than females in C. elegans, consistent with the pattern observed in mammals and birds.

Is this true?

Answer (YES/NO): YES